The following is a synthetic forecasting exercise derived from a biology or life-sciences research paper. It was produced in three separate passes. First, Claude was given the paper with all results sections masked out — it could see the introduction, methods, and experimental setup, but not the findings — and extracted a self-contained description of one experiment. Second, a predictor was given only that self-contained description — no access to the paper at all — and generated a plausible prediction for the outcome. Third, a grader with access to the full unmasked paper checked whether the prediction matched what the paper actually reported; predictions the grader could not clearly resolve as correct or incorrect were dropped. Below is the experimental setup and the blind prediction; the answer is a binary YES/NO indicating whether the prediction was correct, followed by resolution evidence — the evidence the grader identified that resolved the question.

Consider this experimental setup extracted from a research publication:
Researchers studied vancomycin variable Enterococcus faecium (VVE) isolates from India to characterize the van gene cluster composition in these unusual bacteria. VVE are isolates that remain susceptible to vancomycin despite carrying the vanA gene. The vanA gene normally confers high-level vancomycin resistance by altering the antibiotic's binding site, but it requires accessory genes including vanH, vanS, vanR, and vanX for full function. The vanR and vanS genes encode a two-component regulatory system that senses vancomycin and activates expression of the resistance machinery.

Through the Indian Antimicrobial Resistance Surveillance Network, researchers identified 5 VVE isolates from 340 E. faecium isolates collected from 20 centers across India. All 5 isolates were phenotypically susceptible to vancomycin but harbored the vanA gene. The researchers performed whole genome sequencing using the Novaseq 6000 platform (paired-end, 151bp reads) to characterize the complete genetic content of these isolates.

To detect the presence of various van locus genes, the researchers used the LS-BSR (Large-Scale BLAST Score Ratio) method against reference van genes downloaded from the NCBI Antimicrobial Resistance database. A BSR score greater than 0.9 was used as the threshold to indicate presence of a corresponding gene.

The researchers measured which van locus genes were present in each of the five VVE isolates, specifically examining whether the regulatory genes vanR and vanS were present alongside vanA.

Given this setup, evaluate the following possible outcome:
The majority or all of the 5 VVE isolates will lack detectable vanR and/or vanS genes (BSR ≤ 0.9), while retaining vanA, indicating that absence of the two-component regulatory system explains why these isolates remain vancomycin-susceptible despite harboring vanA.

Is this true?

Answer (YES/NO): YES